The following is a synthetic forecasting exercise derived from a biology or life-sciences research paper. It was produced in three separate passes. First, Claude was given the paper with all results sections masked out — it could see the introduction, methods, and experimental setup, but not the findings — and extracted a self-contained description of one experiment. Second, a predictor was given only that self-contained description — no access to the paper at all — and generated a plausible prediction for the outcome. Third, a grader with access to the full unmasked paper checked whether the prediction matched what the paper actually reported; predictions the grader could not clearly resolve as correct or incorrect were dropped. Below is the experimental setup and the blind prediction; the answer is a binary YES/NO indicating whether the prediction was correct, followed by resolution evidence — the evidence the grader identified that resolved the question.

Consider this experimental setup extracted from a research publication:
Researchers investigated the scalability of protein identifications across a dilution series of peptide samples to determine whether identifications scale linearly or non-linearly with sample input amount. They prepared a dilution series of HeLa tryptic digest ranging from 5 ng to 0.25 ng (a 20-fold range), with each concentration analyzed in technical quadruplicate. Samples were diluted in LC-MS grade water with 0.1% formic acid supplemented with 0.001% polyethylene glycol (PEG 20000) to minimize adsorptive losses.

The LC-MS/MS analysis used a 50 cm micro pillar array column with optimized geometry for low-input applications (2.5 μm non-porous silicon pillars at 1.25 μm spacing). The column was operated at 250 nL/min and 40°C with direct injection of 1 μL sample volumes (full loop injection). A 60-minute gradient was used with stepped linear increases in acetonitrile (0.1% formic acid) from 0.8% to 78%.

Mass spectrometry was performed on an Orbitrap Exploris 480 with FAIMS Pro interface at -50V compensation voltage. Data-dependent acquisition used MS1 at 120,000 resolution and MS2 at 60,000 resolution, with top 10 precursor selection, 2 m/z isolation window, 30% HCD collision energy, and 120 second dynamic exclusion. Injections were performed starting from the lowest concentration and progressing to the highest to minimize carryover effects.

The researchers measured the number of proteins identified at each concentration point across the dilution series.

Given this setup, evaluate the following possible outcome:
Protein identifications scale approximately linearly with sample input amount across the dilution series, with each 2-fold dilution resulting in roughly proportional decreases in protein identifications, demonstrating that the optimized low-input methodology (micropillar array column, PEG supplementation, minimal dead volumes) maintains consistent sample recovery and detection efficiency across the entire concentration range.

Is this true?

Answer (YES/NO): NO